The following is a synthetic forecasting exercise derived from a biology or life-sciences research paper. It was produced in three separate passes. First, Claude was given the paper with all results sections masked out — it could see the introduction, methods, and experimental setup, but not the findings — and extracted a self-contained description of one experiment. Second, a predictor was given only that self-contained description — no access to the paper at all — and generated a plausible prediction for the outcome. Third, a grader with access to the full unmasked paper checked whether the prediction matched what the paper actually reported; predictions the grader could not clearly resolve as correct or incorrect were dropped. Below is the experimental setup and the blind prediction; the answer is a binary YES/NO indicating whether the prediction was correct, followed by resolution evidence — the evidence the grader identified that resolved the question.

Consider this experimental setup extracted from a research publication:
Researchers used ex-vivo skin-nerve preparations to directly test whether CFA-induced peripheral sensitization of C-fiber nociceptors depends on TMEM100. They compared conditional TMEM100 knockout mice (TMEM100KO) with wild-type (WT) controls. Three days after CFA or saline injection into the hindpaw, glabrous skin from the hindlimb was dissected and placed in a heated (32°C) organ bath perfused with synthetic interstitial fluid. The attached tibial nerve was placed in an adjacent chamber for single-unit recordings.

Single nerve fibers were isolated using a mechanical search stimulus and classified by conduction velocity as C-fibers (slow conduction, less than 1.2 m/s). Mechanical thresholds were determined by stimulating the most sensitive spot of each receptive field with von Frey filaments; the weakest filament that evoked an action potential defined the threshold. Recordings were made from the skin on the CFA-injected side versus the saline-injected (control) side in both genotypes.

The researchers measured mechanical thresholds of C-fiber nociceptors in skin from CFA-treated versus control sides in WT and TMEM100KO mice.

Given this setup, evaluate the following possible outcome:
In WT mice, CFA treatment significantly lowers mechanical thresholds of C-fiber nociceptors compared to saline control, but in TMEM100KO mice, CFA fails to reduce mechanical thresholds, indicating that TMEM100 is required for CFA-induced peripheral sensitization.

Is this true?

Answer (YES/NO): YES